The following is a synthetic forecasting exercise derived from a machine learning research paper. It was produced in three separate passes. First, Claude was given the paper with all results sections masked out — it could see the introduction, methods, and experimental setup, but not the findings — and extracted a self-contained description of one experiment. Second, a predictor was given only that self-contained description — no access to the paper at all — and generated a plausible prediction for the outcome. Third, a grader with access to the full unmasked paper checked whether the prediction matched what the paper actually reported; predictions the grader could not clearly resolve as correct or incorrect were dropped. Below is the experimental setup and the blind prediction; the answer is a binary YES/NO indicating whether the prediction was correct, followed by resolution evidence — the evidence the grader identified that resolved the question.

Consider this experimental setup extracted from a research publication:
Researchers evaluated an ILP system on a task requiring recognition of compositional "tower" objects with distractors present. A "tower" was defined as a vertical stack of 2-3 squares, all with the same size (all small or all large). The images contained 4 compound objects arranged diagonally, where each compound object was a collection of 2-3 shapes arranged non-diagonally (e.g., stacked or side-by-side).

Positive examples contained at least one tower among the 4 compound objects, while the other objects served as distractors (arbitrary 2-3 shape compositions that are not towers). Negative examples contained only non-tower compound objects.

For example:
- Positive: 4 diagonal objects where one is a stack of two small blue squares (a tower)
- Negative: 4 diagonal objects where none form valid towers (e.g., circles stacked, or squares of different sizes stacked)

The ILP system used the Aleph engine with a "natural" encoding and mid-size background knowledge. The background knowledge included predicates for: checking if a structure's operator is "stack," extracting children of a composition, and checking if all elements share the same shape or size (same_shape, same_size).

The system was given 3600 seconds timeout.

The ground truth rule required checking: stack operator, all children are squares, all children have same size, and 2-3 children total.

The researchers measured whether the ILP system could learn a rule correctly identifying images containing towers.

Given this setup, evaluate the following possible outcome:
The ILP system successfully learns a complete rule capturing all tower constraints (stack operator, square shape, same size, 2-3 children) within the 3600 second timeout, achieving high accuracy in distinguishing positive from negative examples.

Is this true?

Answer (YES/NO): NO